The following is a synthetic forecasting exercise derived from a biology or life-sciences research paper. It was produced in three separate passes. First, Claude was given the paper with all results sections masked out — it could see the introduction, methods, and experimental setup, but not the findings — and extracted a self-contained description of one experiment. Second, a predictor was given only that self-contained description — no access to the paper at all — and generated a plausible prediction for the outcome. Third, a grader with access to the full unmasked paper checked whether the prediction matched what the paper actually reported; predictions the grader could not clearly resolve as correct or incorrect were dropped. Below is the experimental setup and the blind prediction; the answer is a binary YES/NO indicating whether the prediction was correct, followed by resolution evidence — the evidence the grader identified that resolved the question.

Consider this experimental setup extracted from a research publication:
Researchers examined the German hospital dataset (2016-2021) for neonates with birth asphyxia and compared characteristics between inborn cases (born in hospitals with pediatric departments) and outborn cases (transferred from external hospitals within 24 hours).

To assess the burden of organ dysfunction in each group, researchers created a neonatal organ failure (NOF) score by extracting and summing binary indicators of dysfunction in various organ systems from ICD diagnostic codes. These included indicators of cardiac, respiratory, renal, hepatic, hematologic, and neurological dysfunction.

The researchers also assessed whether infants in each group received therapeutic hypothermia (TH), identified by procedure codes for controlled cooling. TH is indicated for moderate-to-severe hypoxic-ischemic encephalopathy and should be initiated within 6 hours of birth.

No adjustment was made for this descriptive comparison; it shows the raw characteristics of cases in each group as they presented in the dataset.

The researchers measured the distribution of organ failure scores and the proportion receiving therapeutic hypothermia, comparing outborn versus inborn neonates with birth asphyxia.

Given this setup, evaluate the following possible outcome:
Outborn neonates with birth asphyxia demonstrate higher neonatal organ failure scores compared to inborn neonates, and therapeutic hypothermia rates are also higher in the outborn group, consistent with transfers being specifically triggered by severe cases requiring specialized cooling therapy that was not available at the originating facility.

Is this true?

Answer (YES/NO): YES